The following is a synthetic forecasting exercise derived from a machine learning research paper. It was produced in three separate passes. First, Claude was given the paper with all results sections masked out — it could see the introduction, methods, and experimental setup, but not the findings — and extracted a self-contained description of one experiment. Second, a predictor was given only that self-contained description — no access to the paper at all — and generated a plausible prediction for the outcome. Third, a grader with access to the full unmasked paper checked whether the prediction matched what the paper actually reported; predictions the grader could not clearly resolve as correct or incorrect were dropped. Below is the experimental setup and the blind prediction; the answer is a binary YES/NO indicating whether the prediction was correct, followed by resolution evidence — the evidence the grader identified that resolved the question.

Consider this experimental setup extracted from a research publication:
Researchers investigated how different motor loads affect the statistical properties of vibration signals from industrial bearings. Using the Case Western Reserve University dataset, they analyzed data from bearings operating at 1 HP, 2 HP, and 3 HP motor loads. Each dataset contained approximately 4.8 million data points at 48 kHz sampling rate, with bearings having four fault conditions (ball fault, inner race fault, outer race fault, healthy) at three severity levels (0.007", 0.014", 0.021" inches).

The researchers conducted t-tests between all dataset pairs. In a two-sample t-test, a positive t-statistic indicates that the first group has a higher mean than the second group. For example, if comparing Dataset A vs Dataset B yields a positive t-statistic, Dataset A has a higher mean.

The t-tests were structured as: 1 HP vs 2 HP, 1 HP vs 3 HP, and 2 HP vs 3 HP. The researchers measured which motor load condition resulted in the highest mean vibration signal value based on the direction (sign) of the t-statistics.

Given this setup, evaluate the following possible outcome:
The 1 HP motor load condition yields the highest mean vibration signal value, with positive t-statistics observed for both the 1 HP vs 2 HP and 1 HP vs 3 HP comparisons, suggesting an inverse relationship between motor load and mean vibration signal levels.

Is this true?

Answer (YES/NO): YES